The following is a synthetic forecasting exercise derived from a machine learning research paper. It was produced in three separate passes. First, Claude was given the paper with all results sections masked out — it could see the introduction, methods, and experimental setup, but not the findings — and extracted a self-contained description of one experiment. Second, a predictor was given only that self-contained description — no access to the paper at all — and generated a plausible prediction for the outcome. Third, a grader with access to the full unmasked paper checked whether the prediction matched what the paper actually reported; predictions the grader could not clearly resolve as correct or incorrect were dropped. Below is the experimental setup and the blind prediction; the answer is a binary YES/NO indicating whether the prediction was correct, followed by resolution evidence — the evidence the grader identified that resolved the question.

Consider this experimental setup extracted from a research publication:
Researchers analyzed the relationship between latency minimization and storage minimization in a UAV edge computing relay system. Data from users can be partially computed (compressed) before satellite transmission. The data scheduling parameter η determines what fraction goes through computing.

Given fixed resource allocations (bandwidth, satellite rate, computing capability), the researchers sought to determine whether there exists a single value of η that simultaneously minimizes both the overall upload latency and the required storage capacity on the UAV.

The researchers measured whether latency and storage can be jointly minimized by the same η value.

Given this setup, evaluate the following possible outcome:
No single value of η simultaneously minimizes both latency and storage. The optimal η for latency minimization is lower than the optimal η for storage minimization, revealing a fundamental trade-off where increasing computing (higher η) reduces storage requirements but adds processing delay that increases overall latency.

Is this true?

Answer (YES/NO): NO